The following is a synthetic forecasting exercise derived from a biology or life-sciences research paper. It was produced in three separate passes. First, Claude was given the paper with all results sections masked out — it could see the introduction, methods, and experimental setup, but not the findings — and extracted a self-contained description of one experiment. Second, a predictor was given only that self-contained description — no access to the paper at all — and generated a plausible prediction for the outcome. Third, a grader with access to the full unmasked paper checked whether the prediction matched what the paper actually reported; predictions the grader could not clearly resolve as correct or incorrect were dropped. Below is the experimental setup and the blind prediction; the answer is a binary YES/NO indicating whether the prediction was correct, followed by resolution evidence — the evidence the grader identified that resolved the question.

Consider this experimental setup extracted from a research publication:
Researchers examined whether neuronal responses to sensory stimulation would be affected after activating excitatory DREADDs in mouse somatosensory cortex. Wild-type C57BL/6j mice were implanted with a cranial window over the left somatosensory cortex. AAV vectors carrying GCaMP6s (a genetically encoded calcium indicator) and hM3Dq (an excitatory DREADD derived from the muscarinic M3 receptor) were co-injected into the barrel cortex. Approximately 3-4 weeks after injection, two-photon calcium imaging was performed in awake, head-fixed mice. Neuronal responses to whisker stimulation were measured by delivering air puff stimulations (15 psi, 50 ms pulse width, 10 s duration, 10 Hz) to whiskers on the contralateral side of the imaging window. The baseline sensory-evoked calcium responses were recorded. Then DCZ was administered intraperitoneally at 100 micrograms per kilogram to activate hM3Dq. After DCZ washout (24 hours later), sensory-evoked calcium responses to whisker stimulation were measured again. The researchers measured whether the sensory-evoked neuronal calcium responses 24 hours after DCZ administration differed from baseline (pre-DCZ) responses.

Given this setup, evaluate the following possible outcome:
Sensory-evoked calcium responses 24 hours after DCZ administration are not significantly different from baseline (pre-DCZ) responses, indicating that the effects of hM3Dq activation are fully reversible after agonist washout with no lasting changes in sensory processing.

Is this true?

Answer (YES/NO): YES